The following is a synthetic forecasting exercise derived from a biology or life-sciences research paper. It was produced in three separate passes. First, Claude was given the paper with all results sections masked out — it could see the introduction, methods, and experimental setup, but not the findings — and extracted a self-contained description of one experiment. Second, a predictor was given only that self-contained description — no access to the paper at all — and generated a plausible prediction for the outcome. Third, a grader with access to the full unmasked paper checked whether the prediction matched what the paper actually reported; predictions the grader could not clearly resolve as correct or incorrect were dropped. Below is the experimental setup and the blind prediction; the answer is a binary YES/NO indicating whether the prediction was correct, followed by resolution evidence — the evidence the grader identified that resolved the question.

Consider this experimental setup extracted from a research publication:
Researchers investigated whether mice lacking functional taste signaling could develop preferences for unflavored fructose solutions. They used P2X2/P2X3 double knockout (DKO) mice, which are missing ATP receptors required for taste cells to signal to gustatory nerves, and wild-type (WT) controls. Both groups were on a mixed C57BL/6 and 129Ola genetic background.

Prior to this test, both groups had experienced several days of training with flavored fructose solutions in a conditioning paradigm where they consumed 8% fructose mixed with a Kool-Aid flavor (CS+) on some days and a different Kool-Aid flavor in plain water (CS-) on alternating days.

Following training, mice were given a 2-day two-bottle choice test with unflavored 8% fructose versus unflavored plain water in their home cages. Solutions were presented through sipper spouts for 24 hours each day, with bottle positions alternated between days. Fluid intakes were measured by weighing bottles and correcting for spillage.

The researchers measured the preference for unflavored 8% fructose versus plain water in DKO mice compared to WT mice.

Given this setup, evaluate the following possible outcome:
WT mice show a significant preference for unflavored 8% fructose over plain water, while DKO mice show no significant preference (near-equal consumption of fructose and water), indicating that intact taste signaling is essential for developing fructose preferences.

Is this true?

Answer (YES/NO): NO